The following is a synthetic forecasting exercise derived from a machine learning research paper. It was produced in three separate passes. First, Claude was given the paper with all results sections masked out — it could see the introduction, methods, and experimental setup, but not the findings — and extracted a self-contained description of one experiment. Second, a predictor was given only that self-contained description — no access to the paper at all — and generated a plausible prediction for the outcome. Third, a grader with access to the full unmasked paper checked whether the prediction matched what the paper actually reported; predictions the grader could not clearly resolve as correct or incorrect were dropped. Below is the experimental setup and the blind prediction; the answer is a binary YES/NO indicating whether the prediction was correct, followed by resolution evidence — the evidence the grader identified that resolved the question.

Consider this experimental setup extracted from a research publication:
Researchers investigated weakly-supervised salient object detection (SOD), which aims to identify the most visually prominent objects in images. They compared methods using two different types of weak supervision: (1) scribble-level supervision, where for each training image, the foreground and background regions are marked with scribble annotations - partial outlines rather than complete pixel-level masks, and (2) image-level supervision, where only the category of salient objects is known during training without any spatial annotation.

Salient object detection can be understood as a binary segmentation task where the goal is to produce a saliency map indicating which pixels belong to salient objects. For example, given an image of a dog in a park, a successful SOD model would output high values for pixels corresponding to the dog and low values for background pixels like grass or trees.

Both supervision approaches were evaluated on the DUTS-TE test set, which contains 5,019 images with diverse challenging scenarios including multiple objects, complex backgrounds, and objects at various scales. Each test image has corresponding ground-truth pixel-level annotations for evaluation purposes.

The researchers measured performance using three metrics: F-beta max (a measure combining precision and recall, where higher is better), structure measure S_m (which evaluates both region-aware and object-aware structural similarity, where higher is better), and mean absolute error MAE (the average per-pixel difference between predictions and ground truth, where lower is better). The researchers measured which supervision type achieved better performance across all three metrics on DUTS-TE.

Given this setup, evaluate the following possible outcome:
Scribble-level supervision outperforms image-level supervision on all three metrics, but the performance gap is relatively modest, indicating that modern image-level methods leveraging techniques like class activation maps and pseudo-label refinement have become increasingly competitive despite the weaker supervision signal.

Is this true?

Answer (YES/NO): YES